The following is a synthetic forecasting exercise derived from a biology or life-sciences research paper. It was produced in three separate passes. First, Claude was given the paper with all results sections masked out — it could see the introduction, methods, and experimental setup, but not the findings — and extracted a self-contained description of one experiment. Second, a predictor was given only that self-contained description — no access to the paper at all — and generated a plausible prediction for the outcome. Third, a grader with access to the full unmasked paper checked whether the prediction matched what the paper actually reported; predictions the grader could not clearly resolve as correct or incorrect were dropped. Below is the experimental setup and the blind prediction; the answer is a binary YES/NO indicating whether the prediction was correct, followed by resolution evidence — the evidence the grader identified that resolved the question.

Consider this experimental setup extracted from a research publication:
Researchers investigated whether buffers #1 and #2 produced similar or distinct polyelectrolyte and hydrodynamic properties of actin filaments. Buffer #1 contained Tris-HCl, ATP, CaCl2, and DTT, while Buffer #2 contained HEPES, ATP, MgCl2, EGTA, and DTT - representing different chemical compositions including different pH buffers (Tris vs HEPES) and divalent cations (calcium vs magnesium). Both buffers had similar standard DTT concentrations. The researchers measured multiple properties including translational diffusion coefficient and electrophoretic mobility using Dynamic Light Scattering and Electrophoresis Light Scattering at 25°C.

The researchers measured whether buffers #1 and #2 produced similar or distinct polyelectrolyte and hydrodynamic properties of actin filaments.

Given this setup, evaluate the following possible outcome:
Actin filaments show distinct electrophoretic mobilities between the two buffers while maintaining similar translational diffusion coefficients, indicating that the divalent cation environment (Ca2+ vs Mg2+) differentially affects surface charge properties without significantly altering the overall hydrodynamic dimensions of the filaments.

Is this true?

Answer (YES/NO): NO